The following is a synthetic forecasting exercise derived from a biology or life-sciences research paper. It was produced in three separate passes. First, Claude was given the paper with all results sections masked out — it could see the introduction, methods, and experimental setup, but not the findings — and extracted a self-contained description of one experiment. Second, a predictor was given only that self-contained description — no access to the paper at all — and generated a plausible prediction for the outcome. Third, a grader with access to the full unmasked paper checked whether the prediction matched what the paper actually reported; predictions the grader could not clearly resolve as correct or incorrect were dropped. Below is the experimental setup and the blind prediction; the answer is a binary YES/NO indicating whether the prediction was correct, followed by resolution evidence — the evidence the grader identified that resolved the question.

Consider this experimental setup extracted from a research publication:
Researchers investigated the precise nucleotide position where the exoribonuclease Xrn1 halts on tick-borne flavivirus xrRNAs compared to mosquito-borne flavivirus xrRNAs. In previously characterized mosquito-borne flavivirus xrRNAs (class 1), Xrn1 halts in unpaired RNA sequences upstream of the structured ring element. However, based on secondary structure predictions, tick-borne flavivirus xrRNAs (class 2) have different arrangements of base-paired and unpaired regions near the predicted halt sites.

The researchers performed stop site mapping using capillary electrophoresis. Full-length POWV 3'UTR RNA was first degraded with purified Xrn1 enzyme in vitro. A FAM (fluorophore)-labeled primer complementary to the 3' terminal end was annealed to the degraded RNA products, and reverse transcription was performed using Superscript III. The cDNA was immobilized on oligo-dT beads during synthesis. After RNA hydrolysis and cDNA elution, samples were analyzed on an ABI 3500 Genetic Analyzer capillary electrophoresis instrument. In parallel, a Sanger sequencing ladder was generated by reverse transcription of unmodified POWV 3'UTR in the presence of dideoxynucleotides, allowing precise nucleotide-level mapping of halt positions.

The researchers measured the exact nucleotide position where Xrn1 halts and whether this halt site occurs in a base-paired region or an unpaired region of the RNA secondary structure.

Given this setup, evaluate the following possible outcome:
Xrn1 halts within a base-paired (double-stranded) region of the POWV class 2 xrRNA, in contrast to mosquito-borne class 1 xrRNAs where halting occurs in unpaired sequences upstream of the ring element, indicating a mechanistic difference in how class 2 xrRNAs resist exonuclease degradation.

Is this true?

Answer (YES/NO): YES